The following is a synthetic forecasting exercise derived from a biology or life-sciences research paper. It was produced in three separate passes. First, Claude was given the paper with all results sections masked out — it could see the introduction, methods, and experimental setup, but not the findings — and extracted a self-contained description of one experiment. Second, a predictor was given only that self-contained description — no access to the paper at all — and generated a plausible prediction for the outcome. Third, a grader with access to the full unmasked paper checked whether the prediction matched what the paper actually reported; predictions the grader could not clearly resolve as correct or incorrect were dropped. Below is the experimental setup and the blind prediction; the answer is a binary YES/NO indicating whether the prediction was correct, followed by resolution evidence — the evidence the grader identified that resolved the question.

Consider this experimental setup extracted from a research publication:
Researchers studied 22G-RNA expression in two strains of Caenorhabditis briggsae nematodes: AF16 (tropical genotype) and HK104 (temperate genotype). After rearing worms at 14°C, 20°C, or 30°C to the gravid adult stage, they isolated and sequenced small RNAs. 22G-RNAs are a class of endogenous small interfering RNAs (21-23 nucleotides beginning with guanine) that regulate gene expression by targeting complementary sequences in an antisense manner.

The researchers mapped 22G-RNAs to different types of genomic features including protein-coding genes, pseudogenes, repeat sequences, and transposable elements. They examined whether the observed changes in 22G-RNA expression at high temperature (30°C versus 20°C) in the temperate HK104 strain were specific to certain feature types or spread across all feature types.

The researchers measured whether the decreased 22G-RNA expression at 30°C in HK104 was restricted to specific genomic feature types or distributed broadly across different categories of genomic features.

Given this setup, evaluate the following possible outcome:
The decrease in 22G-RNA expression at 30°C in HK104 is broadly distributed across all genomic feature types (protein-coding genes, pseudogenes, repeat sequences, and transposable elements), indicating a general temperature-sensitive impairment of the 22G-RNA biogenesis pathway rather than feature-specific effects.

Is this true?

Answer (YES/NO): YES